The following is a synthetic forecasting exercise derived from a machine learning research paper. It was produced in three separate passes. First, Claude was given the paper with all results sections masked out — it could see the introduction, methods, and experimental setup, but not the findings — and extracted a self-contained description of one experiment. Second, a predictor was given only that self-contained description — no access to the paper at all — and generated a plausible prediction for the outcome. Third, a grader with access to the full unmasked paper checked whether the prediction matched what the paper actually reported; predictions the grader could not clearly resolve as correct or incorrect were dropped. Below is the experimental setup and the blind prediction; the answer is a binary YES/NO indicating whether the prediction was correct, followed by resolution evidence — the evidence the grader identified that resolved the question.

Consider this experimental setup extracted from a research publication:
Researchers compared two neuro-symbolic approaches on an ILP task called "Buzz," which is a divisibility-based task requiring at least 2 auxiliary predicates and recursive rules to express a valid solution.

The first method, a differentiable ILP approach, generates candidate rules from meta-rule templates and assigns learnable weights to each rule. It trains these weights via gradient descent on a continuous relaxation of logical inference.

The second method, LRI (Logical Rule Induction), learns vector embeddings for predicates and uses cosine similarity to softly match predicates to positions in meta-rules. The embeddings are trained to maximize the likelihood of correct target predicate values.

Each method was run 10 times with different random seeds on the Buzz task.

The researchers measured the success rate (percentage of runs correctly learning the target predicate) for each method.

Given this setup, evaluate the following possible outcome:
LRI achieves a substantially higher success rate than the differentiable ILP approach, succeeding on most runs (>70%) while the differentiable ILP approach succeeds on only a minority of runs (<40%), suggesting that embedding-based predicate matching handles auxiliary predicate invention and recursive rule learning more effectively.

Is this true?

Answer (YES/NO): NO